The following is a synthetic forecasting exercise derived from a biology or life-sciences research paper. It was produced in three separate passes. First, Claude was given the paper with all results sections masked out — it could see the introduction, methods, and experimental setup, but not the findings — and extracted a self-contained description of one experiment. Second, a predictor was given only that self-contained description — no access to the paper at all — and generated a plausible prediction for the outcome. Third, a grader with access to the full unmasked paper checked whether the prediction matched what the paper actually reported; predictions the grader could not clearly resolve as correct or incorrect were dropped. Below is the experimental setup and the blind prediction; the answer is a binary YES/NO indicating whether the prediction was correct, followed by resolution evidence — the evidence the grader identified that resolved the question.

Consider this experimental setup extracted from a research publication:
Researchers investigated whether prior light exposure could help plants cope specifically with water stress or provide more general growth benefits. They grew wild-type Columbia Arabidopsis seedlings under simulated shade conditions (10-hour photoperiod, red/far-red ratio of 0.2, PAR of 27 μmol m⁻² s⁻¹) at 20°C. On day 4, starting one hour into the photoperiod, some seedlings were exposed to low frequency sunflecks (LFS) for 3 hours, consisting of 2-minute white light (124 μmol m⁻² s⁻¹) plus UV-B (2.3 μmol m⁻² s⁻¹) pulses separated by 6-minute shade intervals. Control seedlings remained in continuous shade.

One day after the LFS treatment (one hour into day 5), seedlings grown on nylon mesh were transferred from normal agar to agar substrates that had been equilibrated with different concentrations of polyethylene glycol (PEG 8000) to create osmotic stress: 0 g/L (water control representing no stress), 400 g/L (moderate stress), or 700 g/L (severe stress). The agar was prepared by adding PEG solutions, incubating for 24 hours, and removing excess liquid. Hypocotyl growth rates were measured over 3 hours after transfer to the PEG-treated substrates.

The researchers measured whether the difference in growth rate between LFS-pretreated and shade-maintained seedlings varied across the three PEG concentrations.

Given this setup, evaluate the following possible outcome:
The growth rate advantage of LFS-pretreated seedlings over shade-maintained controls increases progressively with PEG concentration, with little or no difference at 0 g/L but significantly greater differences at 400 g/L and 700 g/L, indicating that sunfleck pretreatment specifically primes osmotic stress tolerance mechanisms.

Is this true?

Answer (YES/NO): NO